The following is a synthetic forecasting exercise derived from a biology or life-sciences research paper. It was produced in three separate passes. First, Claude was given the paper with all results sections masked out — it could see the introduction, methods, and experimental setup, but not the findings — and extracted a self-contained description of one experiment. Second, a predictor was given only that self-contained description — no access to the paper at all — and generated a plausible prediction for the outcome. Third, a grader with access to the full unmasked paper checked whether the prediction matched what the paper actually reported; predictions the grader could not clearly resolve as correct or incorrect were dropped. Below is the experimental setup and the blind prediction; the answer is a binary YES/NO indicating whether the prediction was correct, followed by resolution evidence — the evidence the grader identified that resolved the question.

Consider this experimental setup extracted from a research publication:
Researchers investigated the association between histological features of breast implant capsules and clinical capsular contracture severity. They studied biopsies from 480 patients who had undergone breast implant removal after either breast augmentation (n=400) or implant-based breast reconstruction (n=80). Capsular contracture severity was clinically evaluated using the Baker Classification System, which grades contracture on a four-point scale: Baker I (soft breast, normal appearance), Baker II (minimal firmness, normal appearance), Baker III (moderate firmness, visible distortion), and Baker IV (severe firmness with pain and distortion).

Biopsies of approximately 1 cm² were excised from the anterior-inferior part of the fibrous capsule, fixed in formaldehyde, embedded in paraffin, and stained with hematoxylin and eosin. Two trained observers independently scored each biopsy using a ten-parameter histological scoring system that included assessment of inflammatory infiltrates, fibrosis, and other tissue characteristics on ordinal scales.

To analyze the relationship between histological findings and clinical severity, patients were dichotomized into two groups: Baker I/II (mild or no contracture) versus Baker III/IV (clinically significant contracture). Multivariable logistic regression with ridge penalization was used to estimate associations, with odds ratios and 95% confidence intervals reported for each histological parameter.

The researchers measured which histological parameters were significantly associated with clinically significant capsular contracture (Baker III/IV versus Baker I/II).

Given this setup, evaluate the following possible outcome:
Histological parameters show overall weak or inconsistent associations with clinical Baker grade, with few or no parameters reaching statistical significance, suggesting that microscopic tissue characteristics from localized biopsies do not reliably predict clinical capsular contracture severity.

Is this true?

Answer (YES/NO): NO